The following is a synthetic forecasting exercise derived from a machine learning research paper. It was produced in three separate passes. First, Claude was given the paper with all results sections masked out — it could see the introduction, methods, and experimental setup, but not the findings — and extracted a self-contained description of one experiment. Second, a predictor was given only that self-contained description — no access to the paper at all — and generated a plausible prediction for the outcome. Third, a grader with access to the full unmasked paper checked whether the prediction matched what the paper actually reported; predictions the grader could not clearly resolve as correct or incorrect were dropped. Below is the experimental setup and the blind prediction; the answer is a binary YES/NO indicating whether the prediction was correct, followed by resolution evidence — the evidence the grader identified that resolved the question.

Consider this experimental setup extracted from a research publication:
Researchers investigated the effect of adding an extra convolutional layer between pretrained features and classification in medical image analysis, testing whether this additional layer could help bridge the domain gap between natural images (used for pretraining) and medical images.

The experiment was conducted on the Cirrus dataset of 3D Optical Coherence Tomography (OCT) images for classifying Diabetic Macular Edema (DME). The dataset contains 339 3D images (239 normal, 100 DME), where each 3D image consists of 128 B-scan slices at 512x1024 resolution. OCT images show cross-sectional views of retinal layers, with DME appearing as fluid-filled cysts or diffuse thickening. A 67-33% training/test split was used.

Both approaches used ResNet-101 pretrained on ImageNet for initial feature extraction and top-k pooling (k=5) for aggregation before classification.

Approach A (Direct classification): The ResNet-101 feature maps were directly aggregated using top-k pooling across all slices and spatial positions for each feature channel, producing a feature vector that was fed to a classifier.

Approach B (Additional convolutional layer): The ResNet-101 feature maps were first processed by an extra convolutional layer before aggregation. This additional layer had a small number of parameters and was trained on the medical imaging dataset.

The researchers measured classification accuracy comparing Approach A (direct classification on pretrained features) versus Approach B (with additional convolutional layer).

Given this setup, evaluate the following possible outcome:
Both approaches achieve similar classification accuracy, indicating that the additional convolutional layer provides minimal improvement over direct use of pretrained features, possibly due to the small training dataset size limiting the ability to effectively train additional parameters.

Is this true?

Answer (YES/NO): NO